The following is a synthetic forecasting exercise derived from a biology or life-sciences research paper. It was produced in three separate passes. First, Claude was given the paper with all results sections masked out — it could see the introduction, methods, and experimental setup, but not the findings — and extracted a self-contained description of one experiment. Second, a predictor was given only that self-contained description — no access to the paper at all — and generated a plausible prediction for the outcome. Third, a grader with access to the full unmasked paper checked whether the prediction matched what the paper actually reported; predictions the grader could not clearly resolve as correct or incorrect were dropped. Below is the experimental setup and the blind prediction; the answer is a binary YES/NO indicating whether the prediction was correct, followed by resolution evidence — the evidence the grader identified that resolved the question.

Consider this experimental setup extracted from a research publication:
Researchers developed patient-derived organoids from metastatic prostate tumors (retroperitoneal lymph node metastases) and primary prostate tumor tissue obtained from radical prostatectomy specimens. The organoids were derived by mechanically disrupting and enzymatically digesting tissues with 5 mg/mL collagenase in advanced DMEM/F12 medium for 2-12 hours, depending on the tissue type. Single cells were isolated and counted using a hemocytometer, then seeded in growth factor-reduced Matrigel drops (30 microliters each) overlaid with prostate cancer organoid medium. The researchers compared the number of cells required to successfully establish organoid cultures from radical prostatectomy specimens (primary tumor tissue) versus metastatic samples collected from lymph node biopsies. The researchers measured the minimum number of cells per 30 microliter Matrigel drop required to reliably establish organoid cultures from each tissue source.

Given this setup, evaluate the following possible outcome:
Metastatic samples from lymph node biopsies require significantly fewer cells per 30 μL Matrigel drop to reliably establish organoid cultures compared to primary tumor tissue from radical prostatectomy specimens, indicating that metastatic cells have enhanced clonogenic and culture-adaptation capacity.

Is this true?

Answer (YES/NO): YES